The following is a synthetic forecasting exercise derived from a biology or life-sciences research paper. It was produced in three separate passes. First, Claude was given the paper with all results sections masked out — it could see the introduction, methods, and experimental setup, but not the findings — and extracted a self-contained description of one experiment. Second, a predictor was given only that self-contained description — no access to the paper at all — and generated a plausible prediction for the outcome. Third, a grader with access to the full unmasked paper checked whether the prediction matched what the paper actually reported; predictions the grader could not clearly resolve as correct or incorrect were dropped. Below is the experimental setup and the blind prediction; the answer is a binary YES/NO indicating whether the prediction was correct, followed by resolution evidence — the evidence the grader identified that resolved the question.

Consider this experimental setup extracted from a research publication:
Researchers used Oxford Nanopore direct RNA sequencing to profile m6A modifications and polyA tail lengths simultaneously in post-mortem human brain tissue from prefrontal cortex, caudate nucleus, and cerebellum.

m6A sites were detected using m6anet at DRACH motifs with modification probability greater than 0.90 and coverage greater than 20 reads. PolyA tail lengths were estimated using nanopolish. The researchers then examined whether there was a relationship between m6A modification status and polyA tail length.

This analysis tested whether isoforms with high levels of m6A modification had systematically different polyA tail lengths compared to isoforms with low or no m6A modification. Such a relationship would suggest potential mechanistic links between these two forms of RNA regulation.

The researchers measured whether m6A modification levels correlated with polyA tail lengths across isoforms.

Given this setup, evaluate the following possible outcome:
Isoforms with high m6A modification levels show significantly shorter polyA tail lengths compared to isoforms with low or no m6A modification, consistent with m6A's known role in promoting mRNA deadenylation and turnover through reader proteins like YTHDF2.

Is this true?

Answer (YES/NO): NO